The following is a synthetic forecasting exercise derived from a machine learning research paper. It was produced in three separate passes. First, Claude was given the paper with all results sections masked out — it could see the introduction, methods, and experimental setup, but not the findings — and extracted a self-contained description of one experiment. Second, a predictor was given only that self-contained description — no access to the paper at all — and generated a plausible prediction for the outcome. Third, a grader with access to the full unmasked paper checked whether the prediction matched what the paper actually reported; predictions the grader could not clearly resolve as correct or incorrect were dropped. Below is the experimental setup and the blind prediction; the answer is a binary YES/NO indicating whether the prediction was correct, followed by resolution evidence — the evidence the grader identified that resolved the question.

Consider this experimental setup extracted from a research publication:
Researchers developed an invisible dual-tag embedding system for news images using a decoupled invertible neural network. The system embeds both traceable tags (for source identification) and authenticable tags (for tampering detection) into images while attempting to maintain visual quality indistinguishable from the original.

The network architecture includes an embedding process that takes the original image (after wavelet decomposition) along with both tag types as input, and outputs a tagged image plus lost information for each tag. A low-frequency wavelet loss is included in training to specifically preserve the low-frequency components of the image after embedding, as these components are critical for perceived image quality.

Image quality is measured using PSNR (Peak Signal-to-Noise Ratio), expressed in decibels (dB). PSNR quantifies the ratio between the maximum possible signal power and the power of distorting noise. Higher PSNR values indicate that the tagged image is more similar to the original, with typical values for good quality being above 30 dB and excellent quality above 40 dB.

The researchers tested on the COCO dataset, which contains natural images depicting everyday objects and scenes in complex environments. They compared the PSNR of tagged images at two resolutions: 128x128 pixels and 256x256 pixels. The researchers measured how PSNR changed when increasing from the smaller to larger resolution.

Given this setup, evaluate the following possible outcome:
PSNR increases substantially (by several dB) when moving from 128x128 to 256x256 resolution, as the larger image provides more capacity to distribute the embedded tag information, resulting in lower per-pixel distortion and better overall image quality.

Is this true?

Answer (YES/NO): NO